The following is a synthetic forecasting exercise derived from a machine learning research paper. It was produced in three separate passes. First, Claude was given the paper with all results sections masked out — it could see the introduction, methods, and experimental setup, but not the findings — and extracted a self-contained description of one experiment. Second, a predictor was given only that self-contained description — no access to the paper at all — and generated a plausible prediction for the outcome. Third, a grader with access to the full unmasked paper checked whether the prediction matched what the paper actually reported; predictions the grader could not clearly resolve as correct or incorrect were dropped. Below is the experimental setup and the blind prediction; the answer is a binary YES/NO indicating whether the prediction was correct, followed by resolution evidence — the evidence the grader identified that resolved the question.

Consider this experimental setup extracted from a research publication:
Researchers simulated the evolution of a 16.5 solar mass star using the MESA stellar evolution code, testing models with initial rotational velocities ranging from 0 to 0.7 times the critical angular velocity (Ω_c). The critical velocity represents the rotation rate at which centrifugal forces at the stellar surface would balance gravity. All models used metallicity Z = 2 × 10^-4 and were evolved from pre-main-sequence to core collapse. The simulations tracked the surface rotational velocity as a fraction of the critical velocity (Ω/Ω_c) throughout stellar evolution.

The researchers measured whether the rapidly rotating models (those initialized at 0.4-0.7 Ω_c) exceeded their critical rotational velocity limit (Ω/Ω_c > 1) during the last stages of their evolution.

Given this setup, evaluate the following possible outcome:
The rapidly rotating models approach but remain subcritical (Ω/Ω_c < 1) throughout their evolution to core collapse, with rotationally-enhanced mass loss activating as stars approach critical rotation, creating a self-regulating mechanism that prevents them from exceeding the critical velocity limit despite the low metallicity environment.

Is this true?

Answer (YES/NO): NO